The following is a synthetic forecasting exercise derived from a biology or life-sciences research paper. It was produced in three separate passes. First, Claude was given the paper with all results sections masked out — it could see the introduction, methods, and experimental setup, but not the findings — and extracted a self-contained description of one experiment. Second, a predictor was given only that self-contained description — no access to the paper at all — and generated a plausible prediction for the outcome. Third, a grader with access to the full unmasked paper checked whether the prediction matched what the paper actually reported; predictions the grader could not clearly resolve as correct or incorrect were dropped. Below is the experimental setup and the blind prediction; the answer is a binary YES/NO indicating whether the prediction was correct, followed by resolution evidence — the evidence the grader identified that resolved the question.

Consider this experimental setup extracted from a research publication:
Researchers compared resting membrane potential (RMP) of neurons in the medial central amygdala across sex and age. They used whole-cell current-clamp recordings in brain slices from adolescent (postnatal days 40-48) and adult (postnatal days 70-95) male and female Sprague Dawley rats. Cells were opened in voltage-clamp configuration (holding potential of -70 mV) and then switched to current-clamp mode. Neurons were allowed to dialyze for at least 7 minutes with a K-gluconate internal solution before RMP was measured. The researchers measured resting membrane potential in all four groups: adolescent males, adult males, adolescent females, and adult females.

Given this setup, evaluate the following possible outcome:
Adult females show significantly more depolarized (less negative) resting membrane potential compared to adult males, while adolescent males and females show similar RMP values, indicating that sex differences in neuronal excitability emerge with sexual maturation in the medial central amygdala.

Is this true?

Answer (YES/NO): NO